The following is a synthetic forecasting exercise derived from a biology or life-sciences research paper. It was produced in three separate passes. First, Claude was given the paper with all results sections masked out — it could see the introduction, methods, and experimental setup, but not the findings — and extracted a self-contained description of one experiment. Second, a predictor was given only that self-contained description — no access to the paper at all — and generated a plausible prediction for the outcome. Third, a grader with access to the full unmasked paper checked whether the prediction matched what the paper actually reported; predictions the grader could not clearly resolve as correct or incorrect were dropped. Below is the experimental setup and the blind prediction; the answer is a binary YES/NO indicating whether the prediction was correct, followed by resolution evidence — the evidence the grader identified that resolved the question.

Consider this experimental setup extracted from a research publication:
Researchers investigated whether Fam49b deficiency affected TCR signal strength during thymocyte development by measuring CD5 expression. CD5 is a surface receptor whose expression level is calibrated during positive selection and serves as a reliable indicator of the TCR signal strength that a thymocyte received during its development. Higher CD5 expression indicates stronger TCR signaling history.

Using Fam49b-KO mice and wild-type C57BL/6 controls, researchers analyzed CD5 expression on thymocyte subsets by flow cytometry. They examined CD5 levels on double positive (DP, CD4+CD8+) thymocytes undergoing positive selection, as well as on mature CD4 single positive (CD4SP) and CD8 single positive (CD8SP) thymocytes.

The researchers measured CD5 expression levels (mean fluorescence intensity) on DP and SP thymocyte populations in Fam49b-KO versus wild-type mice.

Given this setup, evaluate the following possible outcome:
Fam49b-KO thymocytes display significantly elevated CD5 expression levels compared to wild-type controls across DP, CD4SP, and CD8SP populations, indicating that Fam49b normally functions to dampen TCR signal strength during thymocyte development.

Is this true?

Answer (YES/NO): NO